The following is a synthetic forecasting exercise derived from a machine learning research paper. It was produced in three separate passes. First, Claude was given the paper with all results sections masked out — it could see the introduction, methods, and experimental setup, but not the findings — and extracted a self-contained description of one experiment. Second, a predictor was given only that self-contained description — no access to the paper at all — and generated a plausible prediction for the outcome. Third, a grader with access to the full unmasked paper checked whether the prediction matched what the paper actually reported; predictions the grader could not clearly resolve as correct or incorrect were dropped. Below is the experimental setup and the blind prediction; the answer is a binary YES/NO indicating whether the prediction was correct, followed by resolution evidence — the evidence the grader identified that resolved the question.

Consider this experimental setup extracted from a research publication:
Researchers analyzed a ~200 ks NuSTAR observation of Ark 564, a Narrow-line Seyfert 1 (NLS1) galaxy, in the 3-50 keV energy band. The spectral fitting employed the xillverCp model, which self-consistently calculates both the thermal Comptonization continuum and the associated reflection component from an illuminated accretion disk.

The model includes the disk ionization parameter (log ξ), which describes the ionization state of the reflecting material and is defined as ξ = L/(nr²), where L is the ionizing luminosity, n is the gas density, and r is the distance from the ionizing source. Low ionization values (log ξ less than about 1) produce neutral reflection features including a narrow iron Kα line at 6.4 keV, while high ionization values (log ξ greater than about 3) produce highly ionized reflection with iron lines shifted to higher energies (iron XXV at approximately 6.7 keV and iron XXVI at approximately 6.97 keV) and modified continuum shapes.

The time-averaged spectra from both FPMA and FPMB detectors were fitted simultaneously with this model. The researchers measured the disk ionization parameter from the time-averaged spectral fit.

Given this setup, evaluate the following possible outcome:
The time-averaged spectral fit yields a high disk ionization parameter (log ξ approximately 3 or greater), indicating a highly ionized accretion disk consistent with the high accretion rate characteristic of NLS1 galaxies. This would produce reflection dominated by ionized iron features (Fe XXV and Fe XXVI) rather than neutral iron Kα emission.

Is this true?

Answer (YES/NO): YES